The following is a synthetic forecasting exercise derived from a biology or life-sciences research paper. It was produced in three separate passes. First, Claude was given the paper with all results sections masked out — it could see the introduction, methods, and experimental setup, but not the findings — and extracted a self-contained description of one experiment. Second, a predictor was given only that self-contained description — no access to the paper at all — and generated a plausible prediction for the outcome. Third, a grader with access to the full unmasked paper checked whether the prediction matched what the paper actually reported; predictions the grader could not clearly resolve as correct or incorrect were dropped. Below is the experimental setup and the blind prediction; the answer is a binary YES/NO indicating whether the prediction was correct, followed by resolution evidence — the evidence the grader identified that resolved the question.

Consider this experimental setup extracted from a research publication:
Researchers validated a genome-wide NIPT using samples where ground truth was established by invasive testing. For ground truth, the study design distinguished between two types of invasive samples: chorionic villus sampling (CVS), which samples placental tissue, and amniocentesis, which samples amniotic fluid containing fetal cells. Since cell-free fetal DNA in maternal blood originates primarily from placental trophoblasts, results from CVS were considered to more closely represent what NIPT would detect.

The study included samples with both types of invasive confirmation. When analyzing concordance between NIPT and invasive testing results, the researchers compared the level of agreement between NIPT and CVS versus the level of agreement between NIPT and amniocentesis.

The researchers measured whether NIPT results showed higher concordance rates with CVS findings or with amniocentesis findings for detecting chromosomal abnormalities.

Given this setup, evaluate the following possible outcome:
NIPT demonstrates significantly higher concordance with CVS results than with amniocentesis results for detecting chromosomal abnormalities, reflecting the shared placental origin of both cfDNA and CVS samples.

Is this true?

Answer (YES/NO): YES